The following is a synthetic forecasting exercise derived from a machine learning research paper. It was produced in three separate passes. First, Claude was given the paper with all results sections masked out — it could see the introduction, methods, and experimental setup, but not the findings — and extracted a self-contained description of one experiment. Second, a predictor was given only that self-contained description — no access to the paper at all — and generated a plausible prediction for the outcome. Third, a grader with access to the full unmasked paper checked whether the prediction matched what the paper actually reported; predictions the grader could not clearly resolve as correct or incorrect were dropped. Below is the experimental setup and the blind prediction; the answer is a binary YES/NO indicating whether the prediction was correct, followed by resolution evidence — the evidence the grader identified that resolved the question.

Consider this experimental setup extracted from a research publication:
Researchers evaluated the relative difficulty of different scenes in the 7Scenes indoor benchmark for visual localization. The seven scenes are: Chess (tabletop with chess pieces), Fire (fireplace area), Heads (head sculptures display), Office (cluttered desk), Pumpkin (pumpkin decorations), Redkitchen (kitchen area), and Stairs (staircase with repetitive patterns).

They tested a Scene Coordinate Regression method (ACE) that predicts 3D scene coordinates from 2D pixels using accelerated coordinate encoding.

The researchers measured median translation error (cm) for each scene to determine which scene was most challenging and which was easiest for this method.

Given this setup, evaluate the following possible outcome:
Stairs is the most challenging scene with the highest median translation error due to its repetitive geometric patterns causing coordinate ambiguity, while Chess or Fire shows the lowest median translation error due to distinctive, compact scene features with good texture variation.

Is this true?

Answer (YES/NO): YES